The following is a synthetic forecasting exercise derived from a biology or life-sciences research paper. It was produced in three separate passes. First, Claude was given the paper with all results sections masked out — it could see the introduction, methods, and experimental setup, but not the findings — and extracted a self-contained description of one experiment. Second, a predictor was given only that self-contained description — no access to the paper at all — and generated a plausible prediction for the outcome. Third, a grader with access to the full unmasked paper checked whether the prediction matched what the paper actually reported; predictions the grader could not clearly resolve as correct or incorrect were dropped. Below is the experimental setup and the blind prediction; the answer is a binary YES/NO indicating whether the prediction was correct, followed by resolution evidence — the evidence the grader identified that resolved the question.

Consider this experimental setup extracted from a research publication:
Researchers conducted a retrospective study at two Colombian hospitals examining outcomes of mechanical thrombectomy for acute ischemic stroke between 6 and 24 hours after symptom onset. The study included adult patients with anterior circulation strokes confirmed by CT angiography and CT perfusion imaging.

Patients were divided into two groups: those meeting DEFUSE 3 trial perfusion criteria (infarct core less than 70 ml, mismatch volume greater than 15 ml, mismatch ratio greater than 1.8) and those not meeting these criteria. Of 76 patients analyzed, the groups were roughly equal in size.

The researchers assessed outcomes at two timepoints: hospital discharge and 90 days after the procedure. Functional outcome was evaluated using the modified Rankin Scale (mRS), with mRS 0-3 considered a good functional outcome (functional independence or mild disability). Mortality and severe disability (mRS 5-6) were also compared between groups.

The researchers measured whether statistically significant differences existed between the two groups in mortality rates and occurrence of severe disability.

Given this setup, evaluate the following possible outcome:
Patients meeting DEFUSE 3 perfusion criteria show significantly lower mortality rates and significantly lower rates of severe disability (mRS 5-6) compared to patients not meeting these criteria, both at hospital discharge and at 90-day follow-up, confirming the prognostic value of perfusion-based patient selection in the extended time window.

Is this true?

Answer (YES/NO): NO